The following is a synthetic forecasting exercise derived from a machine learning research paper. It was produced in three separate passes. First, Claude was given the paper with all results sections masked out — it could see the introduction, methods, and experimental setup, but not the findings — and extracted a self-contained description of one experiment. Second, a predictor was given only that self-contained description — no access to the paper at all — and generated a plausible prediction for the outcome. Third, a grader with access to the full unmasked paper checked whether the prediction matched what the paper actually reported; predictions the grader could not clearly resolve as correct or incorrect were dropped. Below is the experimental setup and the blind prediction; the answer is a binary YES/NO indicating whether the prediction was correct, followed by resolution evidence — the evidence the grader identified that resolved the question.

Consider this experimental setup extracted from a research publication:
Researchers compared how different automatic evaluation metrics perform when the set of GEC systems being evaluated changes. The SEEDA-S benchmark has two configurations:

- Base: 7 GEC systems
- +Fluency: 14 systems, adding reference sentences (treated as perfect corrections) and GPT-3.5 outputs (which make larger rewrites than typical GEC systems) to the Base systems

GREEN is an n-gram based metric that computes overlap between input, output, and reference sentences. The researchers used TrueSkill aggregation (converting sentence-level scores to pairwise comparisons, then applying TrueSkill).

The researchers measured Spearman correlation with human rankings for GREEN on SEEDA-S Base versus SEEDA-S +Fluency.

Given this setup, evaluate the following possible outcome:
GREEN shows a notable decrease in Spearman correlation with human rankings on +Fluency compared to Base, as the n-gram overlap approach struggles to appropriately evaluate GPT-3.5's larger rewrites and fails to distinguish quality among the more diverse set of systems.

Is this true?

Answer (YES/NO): YES